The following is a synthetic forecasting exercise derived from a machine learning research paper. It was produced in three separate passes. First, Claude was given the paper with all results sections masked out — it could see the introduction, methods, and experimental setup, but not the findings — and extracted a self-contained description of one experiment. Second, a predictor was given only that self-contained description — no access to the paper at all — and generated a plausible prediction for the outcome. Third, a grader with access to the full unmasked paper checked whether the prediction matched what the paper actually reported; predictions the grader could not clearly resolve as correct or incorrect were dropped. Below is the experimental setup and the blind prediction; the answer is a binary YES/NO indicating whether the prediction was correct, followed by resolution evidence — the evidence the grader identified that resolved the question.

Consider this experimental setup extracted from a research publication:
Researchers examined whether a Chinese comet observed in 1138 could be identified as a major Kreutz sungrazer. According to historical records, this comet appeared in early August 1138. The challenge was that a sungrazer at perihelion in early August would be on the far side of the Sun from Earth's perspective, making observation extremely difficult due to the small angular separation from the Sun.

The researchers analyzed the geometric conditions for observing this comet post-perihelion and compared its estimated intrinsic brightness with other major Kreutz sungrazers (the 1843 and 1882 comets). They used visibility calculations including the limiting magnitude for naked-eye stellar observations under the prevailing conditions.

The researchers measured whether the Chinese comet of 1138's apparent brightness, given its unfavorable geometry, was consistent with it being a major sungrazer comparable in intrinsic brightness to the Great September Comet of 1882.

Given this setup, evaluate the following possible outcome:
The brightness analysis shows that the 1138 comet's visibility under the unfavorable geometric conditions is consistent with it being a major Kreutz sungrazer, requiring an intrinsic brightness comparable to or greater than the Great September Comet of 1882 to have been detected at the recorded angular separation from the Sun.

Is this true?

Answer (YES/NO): YES